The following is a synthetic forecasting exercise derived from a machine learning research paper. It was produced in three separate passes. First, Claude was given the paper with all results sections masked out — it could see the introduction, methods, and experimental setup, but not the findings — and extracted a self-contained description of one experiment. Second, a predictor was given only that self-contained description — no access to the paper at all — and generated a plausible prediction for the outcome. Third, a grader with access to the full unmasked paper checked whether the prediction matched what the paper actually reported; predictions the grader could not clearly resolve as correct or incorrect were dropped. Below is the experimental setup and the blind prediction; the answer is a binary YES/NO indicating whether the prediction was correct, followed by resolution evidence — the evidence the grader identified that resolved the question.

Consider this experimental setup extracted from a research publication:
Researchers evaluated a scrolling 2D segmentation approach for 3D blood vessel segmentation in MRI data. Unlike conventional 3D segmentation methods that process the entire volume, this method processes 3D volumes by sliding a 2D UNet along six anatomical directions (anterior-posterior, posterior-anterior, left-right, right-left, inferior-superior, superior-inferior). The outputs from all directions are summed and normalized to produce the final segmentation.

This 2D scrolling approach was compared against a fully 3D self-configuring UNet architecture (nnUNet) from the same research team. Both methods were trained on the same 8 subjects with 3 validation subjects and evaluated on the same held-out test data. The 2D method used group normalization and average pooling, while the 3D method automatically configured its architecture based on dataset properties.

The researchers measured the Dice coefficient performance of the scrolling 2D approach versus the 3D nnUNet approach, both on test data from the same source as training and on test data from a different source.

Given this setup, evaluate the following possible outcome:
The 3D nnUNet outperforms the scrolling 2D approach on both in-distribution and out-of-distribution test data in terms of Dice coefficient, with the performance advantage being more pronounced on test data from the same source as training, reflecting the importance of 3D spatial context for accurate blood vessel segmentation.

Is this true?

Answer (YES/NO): NO